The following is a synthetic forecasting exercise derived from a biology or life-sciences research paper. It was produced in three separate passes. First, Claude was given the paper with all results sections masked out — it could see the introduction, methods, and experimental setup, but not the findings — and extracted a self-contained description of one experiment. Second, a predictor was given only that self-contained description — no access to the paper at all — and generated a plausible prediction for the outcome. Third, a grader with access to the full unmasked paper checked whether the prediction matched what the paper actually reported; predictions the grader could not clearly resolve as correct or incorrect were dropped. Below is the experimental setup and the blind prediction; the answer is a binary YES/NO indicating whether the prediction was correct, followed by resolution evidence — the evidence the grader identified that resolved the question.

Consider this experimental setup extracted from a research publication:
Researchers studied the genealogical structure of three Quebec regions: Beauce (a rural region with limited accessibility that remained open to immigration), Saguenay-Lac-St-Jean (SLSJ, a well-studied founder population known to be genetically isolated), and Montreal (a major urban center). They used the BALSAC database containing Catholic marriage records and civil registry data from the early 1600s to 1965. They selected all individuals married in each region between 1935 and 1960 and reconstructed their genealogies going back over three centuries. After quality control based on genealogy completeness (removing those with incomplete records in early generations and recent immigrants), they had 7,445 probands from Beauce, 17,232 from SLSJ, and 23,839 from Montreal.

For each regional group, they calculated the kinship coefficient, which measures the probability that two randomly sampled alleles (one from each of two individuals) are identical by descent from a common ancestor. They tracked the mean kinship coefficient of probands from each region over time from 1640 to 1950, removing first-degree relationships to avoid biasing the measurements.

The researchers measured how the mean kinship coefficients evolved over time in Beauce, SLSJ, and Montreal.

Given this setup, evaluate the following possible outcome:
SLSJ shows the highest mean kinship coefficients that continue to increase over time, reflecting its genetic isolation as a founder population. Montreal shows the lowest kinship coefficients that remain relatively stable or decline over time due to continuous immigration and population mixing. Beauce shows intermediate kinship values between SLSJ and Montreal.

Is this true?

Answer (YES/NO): NO